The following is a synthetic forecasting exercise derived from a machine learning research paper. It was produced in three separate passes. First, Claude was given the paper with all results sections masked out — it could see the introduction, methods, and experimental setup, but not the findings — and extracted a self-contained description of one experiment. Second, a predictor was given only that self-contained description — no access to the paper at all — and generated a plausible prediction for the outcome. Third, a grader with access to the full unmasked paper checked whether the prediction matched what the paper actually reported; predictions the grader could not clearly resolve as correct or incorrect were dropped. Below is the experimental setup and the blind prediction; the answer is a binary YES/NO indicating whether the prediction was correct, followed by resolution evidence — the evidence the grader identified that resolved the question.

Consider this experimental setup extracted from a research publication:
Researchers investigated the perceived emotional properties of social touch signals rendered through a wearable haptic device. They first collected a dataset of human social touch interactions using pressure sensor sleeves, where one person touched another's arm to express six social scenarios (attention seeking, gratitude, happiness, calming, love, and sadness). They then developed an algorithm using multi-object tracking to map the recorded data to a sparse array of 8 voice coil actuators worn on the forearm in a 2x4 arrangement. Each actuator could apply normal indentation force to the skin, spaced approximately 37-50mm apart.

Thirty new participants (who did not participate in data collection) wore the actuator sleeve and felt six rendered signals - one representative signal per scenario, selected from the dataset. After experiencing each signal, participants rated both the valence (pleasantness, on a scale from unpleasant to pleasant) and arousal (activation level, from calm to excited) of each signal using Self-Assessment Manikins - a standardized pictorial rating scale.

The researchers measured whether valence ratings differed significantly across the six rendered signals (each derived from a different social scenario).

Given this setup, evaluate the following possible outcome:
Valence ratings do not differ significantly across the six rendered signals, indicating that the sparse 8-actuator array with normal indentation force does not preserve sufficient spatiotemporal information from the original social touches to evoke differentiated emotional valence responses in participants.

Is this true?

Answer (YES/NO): NO